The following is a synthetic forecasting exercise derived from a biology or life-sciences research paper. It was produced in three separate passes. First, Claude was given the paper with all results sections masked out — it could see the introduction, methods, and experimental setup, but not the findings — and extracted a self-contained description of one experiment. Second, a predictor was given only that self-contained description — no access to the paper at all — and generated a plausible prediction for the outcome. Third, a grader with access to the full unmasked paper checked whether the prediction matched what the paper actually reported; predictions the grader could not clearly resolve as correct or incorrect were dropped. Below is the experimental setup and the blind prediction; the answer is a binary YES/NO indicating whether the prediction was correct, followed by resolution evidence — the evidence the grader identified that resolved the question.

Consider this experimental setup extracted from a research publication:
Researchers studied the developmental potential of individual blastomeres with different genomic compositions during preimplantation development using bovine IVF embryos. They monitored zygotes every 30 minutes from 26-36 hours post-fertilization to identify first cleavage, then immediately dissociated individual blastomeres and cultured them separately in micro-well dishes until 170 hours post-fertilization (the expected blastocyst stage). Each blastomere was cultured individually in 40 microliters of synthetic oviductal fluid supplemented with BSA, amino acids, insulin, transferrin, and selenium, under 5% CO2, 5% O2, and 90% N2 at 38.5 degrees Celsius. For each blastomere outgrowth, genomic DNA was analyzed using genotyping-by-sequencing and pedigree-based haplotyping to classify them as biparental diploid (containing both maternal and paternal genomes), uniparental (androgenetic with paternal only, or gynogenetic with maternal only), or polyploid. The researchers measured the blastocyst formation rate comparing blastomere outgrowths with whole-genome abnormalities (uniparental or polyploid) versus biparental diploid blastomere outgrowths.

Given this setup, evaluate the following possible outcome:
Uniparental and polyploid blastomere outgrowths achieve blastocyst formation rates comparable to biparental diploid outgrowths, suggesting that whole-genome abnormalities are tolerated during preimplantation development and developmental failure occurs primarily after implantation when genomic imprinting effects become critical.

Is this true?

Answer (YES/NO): NO